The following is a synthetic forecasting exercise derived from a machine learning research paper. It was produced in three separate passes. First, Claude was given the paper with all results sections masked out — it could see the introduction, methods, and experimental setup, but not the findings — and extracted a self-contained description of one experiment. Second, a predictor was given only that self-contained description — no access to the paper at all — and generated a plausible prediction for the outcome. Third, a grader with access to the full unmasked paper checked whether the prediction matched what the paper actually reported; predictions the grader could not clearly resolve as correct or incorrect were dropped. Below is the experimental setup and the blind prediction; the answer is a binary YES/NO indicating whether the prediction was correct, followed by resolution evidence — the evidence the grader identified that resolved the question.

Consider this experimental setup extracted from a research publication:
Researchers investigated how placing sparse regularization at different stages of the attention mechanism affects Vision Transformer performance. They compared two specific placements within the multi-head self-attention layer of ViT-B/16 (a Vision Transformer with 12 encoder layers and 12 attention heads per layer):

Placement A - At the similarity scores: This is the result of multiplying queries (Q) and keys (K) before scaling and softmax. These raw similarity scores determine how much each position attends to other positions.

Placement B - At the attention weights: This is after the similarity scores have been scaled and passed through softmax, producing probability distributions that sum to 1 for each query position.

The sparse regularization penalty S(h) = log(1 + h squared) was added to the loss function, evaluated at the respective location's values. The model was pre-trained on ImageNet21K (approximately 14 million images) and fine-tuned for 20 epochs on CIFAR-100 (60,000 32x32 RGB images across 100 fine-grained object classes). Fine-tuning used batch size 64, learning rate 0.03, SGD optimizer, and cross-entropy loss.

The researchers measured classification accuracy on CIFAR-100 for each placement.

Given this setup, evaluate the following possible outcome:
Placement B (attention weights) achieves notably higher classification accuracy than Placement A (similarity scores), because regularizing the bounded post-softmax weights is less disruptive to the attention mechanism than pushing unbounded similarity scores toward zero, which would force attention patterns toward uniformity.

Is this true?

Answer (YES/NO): YES